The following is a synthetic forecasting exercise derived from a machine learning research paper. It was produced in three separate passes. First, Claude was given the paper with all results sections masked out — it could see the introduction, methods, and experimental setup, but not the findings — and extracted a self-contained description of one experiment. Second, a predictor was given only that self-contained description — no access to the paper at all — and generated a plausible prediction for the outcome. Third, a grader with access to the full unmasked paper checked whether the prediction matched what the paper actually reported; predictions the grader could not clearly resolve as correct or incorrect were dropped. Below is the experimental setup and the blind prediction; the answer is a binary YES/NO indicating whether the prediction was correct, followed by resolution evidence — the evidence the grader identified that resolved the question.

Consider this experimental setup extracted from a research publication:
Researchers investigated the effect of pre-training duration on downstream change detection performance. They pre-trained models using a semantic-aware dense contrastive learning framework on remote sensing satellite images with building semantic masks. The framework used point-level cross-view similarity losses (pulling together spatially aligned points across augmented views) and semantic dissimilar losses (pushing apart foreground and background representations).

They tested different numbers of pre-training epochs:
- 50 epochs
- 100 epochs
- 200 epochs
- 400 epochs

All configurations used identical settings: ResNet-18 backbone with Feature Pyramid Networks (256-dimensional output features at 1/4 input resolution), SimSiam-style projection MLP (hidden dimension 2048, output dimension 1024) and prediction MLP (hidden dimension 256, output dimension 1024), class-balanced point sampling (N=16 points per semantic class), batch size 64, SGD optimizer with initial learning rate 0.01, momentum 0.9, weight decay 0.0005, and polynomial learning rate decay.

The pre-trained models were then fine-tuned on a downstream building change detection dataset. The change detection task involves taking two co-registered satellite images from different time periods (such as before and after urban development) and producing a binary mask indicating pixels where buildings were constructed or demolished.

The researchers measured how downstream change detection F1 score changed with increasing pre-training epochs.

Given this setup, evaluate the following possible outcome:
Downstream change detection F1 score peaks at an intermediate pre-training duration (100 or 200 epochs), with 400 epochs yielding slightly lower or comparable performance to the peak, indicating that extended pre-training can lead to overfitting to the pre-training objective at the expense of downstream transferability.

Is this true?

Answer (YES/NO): NO